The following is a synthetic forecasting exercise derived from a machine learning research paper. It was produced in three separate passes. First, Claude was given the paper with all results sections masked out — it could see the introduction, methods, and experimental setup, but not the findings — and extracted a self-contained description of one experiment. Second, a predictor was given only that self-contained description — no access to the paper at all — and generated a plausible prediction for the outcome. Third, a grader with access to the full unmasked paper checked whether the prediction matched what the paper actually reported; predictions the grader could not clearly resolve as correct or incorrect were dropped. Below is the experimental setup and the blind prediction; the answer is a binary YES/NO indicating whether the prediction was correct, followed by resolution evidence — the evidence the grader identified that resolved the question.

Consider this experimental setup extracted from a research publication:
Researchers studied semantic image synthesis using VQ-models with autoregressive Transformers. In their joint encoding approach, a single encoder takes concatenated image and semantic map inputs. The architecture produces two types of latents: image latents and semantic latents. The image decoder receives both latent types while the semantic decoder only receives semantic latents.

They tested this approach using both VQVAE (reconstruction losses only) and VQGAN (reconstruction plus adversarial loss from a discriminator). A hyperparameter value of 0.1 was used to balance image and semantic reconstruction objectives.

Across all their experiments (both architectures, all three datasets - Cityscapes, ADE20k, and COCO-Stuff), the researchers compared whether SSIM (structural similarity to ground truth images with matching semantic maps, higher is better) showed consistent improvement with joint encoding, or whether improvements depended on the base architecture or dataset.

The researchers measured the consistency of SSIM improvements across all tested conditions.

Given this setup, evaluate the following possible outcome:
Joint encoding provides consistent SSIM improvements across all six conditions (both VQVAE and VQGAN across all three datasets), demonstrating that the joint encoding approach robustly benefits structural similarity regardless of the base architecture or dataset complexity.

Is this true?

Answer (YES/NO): YES